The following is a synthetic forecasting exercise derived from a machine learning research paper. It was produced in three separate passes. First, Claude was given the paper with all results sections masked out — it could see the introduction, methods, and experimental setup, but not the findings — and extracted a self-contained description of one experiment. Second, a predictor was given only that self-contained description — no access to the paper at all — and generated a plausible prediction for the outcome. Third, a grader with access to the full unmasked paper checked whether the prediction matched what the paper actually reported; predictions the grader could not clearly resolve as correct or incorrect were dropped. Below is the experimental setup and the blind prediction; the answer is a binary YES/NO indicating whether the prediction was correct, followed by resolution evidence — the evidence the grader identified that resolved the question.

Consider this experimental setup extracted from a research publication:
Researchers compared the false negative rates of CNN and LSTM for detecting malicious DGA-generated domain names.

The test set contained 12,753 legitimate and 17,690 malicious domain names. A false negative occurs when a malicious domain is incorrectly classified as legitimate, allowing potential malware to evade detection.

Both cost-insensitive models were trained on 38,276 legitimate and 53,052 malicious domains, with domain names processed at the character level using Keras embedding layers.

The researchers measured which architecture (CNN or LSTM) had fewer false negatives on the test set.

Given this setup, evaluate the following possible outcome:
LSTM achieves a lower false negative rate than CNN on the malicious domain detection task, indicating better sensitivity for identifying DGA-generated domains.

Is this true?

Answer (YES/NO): NO